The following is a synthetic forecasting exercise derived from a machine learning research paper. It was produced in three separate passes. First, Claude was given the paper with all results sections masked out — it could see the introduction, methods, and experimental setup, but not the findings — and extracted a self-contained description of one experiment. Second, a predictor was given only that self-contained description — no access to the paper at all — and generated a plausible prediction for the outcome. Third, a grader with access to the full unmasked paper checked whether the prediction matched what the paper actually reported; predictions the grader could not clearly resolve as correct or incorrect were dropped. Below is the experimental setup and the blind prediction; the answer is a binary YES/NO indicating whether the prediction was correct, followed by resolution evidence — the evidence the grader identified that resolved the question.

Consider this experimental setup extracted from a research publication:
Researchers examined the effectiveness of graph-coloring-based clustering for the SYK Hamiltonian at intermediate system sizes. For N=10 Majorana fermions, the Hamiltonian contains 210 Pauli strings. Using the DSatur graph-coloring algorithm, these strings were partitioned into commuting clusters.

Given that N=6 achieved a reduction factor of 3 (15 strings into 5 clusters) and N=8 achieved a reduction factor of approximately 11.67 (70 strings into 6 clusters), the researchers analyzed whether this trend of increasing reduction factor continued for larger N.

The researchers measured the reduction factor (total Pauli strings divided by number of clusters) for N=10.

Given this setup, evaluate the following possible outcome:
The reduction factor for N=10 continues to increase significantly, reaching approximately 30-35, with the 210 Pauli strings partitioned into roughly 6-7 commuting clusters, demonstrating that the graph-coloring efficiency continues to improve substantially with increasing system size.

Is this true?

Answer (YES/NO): NO